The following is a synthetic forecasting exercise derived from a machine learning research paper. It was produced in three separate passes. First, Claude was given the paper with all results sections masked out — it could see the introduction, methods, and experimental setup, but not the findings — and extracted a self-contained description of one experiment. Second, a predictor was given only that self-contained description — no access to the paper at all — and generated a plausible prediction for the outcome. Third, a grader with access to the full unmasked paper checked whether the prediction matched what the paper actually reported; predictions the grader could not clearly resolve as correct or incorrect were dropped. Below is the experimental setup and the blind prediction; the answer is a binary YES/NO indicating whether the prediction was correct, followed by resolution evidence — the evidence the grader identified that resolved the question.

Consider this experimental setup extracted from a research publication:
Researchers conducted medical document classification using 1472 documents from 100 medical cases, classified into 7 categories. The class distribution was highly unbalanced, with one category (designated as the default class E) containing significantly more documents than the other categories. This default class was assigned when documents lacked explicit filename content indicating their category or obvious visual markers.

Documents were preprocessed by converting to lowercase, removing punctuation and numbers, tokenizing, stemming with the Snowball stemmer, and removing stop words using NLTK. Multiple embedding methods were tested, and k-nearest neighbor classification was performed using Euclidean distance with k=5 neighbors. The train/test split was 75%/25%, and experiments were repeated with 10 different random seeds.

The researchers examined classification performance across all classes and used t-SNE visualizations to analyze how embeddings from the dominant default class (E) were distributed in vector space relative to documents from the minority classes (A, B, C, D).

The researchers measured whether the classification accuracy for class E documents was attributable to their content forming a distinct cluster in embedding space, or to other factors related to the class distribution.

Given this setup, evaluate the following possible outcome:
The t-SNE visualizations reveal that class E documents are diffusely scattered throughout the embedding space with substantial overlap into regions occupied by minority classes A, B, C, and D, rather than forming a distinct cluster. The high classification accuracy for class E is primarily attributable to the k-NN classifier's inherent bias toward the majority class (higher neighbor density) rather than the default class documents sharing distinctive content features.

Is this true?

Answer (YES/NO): YES